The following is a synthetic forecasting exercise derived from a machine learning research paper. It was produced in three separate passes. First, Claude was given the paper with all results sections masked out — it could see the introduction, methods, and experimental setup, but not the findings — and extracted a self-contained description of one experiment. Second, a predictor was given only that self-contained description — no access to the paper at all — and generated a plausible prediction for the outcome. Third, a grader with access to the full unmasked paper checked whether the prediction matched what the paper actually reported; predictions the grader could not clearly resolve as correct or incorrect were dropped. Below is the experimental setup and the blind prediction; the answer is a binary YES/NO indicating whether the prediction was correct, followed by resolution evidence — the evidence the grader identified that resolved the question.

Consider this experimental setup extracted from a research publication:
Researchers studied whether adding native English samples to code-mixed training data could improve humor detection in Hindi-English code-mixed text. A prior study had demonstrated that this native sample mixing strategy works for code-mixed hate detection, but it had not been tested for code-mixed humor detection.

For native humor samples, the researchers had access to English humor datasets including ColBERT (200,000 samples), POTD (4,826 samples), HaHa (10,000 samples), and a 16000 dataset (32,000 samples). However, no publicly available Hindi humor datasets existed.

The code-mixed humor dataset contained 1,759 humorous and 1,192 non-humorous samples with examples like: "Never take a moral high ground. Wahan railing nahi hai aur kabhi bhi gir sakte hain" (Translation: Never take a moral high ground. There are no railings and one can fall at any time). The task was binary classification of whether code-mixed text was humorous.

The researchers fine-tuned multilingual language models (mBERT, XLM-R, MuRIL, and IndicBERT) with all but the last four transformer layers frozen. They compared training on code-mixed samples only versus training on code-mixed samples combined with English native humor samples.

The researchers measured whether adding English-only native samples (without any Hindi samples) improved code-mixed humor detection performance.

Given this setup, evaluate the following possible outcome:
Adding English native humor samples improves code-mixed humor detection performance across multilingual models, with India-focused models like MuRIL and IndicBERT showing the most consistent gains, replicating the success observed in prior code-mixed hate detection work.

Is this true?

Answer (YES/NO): NO